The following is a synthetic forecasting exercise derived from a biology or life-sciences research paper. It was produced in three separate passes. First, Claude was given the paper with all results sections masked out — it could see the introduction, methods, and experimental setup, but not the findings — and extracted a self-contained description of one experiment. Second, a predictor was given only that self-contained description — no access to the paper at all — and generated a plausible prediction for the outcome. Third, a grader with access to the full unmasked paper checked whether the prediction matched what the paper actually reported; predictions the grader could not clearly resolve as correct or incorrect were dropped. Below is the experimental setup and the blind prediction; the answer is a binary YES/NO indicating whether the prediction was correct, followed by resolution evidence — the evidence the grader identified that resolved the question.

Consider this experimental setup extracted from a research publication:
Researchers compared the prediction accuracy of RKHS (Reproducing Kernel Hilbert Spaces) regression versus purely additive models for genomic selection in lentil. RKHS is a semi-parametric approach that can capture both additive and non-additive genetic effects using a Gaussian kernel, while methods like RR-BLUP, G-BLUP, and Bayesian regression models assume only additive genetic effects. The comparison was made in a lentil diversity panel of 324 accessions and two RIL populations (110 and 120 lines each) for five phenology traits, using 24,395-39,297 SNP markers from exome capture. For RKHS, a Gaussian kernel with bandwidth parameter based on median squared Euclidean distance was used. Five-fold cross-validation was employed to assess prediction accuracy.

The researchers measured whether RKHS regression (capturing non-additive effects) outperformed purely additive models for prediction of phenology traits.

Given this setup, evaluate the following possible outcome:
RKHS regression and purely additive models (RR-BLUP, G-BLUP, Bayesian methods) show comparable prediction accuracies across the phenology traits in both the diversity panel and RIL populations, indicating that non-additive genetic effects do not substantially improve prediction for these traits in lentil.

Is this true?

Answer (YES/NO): YES